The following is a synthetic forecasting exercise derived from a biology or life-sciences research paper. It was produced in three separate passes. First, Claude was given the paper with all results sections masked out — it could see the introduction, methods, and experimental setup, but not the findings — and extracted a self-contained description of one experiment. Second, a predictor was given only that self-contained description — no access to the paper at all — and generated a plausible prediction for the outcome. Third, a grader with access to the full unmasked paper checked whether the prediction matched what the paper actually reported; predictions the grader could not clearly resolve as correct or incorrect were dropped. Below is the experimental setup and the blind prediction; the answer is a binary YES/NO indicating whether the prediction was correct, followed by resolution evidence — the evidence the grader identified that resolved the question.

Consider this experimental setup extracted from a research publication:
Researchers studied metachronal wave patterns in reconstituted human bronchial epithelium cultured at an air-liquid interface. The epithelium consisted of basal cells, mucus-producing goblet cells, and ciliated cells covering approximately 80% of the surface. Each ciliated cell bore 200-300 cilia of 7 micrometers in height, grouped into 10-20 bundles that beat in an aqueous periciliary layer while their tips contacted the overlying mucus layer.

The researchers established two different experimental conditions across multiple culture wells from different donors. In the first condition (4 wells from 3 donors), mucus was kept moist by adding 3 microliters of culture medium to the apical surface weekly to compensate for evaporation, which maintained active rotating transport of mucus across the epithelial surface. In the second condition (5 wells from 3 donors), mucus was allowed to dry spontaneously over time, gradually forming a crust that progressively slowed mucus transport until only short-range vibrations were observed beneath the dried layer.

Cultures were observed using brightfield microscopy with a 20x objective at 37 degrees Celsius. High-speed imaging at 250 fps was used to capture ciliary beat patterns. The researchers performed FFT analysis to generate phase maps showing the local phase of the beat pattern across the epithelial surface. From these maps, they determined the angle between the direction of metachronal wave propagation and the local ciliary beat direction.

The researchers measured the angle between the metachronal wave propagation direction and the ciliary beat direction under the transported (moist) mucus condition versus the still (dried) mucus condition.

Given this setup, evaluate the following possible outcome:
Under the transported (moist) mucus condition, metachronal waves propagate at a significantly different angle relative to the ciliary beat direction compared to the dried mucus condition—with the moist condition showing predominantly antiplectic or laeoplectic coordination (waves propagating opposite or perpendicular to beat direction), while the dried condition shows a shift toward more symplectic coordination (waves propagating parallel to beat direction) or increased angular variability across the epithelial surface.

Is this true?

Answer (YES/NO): NO